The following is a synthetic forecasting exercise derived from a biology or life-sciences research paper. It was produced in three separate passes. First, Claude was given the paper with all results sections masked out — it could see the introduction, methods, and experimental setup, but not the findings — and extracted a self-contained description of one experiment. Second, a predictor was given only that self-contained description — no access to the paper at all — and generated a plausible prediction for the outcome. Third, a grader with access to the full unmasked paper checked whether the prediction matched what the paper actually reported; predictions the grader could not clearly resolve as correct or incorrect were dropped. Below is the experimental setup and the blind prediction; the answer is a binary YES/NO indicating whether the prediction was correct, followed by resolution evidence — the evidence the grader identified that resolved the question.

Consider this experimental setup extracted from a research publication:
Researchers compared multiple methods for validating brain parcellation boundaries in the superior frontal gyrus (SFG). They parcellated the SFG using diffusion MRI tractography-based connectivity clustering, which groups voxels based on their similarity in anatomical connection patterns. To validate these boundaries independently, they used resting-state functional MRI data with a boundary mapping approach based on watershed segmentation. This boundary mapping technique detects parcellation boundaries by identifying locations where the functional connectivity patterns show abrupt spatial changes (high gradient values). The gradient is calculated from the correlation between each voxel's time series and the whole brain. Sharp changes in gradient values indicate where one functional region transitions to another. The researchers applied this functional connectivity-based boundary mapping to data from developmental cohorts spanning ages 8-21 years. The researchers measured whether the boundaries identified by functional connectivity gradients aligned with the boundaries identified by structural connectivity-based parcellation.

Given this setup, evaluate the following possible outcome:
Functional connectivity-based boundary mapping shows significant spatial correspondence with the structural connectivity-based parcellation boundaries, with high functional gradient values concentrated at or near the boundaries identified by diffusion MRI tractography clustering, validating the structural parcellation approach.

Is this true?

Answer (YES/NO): NO